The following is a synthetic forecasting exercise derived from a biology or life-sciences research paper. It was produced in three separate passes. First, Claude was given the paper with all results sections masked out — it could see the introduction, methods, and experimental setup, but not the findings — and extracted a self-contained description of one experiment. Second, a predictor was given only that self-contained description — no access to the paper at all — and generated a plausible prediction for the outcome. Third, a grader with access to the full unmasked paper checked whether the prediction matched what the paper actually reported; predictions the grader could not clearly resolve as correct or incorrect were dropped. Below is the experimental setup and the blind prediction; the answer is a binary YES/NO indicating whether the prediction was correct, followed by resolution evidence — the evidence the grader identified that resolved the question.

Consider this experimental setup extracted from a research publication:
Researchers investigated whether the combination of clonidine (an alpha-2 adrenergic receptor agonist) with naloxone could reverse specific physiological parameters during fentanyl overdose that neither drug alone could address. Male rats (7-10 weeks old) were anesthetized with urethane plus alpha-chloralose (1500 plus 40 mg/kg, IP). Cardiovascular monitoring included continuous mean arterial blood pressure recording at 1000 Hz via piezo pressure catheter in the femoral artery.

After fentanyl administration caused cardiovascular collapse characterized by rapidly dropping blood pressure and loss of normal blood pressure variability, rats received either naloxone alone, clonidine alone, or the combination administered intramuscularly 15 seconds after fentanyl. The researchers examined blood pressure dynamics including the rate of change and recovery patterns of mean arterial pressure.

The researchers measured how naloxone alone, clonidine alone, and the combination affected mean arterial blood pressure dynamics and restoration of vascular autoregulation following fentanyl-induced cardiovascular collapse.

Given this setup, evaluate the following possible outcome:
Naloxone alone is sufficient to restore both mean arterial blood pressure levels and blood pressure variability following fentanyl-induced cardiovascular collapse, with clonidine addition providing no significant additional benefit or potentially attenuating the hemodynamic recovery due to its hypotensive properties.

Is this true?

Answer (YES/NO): NO